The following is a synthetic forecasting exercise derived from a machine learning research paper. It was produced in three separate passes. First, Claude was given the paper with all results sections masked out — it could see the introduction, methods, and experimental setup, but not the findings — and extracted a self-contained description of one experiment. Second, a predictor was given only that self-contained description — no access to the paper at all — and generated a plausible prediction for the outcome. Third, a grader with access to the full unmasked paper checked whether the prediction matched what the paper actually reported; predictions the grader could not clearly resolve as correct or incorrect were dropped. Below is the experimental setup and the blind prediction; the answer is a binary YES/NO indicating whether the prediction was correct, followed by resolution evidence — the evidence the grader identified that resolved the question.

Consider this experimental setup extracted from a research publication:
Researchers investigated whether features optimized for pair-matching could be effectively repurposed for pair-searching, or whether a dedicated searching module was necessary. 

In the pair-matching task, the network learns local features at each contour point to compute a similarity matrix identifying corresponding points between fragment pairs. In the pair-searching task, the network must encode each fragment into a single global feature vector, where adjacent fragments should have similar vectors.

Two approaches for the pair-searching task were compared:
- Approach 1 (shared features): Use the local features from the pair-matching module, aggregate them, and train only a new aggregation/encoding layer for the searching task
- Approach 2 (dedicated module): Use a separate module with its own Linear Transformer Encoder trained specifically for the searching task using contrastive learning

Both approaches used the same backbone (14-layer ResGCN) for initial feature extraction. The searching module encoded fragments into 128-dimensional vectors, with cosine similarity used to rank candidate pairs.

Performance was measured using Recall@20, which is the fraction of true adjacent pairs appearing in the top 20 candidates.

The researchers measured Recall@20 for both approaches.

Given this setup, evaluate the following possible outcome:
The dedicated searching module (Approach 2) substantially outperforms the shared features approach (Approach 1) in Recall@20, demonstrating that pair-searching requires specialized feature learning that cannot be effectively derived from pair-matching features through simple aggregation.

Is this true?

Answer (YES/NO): YES